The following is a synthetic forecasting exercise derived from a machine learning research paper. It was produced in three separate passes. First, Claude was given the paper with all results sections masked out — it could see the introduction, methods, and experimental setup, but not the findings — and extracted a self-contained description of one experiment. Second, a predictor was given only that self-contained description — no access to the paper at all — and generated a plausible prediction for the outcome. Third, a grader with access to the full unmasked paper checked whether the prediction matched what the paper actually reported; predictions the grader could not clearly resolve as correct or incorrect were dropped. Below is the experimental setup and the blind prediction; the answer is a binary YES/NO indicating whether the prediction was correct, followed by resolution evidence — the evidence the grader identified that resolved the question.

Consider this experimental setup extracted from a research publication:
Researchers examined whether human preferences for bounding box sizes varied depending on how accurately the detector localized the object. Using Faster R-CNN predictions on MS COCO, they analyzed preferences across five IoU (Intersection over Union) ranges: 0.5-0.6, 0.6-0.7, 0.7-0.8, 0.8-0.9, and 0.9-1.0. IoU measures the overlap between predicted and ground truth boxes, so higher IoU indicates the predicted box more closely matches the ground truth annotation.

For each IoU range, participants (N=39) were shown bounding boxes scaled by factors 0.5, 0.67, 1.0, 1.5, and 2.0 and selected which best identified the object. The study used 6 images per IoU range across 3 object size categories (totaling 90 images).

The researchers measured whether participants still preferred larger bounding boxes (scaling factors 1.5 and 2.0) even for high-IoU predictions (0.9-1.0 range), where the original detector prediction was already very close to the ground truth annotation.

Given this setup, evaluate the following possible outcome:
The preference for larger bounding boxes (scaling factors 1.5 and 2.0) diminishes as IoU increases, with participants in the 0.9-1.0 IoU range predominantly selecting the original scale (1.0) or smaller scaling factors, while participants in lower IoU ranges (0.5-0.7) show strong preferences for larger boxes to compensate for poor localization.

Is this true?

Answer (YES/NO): NO